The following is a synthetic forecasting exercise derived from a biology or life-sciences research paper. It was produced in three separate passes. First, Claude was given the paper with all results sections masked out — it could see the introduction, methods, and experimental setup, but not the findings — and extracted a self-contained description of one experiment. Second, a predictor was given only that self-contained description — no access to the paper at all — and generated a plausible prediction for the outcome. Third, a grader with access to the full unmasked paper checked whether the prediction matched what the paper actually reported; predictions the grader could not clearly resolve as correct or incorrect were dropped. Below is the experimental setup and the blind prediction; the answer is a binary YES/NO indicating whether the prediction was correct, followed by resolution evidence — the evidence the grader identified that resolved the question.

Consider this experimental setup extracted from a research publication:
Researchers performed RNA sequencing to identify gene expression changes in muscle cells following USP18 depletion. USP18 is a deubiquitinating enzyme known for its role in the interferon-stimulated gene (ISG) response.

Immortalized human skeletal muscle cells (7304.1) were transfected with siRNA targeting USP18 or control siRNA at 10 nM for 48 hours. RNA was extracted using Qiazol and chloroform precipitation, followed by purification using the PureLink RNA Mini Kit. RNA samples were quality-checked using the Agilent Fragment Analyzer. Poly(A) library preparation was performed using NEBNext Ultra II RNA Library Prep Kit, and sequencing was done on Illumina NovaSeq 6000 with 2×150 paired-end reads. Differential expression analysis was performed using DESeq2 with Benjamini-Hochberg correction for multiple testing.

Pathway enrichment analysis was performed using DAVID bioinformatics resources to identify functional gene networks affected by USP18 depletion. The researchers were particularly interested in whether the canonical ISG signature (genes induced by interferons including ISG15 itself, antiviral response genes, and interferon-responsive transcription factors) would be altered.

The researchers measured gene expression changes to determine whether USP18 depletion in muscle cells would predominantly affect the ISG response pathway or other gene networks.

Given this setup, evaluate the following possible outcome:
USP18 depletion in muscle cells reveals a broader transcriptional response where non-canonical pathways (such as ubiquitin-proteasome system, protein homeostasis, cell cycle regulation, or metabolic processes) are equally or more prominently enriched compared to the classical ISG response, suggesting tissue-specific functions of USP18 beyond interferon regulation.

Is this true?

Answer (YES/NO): YES